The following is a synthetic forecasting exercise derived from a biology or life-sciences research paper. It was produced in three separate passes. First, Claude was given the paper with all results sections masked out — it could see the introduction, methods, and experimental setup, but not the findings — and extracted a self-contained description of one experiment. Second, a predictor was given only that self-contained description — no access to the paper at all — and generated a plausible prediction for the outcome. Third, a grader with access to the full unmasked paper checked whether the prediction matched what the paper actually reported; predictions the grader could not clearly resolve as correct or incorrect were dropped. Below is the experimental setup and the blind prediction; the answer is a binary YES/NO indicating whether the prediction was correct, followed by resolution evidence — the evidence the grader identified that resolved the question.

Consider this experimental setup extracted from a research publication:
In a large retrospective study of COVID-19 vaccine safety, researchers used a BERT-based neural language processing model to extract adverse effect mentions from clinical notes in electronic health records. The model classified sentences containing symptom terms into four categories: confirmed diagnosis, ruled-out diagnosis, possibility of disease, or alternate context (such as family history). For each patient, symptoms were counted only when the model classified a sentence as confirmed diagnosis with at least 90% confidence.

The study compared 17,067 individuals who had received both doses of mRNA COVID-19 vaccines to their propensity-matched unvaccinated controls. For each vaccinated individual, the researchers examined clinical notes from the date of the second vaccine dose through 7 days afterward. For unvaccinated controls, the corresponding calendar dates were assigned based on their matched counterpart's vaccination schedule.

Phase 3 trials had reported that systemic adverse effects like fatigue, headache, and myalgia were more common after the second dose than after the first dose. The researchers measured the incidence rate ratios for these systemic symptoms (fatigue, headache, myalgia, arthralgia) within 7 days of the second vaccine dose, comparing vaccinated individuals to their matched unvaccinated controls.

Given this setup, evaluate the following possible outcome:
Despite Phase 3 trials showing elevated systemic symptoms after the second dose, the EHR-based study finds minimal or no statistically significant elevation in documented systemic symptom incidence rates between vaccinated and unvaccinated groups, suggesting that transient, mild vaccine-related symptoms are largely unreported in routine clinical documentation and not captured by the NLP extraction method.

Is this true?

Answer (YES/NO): YES